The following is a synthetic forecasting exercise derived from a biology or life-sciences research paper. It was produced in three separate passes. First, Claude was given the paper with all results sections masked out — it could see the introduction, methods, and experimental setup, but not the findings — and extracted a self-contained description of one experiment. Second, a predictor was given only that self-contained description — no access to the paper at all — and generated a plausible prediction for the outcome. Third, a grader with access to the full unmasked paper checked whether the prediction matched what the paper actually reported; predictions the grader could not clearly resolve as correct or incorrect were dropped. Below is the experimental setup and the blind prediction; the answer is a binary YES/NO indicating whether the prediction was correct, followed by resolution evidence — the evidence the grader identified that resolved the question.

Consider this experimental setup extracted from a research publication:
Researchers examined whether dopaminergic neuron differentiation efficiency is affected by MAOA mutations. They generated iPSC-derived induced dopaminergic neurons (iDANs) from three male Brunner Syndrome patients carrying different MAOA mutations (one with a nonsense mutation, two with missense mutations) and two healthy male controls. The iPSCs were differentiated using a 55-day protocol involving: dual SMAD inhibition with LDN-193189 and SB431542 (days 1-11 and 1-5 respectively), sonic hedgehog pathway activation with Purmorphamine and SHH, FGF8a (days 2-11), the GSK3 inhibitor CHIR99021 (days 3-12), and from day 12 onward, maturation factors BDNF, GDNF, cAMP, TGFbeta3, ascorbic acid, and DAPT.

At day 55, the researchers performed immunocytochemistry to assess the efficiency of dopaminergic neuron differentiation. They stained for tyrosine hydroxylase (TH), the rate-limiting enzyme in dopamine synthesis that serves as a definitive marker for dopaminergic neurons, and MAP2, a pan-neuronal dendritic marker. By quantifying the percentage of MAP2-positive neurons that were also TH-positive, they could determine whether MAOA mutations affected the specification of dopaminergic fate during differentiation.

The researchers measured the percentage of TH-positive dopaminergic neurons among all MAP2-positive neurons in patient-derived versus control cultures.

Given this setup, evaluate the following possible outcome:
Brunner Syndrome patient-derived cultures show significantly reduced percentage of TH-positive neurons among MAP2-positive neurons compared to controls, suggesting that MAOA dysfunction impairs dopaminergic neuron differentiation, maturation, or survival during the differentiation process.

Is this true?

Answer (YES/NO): NO